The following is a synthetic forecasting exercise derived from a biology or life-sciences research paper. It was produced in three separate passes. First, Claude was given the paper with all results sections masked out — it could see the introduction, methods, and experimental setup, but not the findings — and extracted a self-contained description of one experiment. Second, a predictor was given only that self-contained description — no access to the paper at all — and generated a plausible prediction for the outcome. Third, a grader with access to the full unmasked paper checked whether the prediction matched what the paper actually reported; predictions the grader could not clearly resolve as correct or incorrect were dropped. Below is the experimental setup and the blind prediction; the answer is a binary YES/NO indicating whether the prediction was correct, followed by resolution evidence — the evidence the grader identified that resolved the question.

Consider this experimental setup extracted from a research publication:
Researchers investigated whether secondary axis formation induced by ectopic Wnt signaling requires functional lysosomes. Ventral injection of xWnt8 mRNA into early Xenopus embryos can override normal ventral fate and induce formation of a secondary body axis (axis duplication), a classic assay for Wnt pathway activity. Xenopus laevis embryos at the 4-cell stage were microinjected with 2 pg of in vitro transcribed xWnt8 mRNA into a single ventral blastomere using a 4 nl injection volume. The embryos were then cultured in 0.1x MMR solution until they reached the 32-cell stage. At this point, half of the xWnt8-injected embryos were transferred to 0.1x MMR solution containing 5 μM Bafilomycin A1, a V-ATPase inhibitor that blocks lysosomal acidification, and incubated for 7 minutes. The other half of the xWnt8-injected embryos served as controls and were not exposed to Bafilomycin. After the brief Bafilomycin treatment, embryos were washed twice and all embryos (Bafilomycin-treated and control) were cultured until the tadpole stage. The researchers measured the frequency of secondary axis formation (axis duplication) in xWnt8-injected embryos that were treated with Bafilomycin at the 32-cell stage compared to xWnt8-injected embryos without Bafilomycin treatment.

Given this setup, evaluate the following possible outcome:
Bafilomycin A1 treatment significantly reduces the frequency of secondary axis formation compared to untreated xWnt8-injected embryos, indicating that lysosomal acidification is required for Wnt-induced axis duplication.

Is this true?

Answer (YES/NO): YES